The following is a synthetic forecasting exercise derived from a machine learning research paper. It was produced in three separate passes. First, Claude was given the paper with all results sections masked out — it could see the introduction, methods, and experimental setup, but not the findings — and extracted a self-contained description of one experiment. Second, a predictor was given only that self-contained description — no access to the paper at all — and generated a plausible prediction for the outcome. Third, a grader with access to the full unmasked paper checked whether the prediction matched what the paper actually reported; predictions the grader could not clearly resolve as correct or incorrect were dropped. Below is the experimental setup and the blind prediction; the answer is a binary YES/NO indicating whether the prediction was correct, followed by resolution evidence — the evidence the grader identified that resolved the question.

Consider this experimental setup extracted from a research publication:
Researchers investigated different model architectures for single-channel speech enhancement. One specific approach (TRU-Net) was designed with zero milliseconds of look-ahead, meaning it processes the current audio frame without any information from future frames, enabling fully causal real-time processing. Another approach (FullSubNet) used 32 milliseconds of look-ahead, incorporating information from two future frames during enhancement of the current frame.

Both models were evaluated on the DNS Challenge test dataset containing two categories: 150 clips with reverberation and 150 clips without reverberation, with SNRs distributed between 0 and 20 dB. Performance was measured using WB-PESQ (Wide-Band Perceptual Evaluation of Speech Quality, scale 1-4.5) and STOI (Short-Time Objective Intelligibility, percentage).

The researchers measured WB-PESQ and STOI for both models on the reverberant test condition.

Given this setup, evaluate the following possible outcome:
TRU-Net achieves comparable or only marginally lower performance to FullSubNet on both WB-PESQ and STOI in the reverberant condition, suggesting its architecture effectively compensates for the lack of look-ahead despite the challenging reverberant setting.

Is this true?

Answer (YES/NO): NO